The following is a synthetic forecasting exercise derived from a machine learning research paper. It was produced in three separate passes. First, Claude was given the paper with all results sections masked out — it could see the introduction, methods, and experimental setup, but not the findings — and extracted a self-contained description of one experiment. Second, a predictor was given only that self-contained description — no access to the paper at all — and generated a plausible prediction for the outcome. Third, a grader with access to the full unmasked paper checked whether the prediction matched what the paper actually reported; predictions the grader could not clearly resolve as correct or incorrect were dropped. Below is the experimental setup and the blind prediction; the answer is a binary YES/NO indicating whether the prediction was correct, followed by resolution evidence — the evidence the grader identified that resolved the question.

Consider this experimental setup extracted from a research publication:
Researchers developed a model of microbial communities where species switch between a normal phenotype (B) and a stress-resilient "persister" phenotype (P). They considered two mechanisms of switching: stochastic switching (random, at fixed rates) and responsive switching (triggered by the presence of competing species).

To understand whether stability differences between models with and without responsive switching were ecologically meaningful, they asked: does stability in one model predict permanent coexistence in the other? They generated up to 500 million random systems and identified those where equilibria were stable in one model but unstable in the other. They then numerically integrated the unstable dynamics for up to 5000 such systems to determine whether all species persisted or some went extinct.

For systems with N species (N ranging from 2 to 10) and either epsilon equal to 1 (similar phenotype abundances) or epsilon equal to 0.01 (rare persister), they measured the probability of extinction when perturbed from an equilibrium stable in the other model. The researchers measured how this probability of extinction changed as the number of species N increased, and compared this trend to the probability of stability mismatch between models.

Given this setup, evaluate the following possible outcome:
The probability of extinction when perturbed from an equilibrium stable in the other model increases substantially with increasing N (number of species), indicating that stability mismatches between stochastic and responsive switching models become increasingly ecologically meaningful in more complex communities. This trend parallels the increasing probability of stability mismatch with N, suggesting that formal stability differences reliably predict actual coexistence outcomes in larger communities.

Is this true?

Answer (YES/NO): YES